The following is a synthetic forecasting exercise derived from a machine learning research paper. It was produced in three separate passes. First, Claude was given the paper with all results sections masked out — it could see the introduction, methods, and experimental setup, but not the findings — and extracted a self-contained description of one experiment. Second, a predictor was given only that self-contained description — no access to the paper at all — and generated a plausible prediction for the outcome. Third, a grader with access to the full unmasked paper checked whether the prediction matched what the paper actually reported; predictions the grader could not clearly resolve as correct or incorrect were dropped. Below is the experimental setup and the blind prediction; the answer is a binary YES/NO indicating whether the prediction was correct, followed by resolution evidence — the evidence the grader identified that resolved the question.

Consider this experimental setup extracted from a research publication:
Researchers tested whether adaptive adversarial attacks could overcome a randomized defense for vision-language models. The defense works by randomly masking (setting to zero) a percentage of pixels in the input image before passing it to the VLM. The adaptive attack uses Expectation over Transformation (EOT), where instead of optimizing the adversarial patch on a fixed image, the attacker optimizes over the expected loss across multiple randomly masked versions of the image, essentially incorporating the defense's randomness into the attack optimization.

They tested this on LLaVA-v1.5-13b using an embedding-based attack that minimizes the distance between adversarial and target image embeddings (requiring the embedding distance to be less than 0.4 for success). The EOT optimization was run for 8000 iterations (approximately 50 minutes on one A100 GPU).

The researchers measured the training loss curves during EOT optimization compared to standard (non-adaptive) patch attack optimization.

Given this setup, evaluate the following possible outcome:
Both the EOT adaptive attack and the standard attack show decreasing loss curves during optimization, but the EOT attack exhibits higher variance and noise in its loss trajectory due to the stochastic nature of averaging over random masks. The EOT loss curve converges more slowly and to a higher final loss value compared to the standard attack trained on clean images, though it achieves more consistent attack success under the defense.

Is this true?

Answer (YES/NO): NO